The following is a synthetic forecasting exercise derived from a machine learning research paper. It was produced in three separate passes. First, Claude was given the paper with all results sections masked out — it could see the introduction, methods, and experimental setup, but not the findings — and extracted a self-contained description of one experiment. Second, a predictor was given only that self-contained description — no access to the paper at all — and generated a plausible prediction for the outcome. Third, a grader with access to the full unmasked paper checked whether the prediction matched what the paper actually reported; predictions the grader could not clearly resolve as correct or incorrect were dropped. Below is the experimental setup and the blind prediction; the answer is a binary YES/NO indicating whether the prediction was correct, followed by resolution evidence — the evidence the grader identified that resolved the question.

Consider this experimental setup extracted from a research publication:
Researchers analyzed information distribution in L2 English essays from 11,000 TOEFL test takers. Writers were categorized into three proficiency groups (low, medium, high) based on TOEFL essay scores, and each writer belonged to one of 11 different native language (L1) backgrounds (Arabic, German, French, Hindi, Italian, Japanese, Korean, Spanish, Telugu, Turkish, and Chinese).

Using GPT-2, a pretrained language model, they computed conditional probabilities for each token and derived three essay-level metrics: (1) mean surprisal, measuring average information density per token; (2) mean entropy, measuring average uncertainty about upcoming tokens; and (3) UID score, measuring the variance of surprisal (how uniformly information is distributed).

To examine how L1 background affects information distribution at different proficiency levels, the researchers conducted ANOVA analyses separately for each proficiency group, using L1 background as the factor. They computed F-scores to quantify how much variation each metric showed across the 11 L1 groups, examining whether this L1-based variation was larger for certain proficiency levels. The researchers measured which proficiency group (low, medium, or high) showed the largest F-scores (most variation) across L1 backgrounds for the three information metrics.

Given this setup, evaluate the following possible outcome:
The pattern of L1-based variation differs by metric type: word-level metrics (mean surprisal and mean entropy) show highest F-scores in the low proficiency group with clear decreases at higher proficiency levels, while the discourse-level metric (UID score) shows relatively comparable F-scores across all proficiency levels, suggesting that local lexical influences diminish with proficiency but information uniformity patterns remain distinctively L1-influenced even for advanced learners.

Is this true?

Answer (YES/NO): NO